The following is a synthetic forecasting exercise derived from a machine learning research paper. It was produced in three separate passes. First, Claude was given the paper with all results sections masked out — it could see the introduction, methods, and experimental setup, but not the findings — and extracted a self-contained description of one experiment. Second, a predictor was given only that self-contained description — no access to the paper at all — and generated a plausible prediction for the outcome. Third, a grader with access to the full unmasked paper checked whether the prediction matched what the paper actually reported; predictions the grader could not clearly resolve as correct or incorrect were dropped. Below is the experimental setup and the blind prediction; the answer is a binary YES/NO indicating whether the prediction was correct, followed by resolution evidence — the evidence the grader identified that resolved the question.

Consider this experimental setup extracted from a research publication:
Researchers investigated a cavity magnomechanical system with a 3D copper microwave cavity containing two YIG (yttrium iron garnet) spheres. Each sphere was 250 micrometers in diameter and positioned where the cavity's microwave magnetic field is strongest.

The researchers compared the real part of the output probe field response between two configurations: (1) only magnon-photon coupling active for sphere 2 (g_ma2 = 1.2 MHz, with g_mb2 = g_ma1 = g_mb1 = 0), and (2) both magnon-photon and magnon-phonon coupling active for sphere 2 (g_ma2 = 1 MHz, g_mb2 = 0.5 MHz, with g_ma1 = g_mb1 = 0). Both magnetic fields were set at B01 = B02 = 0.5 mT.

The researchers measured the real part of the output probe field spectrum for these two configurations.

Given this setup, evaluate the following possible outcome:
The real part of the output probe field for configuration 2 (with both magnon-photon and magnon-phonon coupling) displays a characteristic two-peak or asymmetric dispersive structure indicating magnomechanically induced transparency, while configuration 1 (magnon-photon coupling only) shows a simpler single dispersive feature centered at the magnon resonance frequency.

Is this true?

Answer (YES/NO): YES